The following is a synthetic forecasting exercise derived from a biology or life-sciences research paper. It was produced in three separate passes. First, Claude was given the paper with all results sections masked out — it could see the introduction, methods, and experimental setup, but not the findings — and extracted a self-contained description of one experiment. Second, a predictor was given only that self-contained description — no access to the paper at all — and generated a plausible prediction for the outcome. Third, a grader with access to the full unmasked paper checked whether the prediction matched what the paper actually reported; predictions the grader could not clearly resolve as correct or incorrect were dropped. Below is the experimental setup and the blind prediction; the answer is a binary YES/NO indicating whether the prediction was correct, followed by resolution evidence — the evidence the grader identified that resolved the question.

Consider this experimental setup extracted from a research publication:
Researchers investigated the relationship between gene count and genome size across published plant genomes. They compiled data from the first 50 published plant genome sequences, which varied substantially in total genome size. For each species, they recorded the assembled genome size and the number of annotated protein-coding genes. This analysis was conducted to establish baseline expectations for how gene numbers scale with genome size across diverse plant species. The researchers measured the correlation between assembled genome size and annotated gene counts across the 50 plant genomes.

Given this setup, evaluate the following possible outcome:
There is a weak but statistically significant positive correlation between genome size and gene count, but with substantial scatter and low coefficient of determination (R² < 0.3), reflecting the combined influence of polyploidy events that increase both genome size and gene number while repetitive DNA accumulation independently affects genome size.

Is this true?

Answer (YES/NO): NO